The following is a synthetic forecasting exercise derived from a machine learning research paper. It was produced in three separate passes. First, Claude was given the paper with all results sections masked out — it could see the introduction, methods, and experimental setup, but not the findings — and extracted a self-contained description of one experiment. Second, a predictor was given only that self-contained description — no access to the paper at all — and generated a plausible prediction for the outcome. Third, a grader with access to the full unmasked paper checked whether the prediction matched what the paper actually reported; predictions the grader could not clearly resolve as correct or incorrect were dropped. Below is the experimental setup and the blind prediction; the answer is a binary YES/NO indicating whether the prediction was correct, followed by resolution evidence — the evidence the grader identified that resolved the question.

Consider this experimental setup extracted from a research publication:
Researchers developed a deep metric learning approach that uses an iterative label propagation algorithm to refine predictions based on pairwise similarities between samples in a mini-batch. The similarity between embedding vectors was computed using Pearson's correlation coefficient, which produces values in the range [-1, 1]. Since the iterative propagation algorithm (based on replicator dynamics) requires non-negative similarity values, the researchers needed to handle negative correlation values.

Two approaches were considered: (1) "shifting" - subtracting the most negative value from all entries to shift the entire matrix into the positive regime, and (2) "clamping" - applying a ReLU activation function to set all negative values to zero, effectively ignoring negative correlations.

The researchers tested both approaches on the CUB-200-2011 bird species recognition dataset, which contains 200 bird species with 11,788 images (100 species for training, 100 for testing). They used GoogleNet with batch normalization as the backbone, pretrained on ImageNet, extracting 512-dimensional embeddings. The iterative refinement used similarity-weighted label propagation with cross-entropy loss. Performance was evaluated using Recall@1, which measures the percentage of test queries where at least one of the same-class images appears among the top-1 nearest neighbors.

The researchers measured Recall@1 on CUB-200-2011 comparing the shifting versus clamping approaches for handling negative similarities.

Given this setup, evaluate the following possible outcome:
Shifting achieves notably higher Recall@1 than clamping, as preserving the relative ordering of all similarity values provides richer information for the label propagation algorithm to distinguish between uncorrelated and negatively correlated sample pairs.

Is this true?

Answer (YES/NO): NO